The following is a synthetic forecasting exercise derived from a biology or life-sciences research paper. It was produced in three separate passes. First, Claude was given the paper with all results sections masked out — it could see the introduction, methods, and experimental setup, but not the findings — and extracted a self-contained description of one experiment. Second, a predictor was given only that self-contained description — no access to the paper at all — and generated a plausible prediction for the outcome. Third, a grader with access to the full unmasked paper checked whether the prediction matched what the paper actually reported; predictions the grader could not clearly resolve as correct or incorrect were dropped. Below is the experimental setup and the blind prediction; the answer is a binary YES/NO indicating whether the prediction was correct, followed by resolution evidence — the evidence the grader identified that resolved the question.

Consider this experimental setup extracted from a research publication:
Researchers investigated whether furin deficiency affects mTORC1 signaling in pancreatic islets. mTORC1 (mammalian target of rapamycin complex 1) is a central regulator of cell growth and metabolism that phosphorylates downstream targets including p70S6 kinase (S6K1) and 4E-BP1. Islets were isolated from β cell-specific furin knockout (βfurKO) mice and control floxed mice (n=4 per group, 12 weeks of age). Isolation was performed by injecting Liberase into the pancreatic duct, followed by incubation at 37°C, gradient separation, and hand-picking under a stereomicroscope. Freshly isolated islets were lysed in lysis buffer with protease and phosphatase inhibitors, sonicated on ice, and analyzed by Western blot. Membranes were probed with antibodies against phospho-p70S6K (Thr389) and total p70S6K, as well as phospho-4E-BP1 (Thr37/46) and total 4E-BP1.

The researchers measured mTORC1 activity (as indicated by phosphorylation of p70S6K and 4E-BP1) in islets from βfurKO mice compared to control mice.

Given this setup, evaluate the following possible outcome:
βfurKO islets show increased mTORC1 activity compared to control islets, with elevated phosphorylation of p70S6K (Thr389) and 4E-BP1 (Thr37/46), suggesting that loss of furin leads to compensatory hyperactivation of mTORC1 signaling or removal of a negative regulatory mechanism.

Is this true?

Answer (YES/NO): YES